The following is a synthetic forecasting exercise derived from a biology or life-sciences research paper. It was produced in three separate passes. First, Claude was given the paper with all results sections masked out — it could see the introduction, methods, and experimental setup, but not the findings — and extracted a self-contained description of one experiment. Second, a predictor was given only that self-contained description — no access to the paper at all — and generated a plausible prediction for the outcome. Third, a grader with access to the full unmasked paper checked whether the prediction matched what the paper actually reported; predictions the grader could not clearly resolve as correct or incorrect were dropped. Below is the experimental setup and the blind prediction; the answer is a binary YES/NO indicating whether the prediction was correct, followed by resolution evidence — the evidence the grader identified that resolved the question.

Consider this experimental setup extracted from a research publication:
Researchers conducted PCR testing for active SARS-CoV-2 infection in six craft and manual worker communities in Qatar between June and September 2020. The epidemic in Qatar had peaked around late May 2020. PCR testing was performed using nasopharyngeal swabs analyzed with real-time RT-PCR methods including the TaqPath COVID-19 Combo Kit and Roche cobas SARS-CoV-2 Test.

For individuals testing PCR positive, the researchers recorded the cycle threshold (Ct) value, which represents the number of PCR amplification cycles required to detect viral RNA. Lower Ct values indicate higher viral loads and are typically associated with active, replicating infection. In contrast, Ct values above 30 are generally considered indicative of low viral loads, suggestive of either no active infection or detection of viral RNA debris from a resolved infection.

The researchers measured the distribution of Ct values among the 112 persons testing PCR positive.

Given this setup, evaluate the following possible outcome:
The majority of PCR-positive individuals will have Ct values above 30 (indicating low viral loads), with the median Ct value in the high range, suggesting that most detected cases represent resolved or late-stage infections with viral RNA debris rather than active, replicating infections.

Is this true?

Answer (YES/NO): YES